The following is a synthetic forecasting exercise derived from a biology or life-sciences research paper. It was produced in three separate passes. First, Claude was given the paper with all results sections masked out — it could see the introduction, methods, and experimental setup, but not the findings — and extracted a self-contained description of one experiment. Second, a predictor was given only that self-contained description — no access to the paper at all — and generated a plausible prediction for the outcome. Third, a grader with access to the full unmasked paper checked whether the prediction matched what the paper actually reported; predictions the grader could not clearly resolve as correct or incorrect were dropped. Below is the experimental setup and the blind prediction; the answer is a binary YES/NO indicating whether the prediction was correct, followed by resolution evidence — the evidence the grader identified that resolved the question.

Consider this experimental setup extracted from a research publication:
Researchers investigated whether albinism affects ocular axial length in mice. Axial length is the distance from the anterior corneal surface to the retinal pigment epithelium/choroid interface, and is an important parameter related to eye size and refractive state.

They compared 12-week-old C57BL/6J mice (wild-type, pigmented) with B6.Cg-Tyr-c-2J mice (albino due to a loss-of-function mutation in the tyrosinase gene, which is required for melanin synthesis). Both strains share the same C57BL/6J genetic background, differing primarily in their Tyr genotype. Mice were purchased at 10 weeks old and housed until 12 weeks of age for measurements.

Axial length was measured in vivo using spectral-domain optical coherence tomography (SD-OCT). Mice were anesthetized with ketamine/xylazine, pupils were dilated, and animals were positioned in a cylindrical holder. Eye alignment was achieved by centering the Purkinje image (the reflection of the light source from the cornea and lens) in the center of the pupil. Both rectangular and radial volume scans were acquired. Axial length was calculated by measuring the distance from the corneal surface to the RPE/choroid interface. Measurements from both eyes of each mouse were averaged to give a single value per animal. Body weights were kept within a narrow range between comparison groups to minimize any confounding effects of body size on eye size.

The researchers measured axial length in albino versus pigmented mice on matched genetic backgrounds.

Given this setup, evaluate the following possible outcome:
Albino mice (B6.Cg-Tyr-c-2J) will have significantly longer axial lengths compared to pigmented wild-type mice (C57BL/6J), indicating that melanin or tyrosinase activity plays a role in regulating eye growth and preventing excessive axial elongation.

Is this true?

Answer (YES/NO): YES